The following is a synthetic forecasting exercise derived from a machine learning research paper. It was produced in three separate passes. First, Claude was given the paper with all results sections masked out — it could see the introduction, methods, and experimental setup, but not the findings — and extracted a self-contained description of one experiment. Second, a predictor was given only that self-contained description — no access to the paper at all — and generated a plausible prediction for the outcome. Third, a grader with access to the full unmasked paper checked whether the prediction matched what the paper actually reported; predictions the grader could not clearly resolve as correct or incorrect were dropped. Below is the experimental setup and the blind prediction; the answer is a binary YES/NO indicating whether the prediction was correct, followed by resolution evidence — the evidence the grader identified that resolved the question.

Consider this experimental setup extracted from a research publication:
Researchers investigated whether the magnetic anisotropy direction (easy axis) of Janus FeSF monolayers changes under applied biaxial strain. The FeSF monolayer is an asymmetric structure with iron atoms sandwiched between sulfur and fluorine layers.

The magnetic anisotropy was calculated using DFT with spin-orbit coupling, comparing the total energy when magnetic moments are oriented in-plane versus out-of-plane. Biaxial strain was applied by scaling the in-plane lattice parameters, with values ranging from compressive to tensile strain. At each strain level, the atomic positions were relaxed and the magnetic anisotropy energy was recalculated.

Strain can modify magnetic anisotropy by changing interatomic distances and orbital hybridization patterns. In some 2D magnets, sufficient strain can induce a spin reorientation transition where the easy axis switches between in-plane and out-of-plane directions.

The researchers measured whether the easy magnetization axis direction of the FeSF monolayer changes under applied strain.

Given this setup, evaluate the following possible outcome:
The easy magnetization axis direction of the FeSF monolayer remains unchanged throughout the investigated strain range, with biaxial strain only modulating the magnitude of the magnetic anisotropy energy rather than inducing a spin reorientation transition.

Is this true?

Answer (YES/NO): YES